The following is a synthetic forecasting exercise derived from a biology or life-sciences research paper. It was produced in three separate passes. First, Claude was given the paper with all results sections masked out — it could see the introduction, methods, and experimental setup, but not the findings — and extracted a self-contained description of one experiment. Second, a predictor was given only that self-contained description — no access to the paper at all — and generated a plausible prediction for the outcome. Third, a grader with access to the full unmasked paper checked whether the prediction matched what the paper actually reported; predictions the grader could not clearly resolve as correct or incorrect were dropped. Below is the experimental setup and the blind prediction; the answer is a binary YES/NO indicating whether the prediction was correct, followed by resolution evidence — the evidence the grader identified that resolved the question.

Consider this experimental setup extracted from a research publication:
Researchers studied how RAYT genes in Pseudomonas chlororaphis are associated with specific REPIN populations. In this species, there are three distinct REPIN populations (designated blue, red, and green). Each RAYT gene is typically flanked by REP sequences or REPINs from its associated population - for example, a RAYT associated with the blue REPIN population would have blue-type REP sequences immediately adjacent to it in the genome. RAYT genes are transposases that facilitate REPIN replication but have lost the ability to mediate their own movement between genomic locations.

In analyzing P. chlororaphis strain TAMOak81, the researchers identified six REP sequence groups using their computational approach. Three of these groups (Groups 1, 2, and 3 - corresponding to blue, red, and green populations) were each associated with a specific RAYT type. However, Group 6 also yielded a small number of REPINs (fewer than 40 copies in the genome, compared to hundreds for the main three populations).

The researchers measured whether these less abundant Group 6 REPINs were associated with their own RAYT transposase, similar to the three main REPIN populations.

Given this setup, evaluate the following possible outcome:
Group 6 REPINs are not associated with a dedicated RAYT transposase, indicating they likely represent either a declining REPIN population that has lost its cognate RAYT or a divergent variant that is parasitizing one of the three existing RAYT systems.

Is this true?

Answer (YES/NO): NO